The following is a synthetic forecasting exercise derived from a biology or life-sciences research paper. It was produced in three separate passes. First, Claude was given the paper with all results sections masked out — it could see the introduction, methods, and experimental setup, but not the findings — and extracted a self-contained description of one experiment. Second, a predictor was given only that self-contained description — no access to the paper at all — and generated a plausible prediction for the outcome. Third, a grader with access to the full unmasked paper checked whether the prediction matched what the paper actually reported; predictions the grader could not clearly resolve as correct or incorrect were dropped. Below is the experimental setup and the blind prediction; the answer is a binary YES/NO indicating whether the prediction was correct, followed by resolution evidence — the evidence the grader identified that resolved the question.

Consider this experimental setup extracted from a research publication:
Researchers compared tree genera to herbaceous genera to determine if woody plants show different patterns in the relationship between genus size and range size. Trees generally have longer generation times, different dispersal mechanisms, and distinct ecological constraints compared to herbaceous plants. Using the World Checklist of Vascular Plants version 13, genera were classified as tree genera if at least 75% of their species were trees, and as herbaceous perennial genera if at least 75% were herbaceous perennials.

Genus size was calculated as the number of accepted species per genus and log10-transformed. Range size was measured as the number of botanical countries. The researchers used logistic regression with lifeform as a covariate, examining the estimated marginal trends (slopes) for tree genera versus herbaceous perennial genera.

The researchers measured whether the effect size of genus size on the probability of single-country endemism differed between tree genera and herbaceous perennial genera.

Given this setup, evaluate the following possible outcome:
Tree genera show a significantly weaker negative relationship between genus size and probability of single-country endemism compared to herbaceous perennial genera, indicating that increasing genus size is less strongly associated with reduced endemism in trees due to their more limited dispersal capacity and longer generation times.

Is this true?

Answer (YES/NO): NO